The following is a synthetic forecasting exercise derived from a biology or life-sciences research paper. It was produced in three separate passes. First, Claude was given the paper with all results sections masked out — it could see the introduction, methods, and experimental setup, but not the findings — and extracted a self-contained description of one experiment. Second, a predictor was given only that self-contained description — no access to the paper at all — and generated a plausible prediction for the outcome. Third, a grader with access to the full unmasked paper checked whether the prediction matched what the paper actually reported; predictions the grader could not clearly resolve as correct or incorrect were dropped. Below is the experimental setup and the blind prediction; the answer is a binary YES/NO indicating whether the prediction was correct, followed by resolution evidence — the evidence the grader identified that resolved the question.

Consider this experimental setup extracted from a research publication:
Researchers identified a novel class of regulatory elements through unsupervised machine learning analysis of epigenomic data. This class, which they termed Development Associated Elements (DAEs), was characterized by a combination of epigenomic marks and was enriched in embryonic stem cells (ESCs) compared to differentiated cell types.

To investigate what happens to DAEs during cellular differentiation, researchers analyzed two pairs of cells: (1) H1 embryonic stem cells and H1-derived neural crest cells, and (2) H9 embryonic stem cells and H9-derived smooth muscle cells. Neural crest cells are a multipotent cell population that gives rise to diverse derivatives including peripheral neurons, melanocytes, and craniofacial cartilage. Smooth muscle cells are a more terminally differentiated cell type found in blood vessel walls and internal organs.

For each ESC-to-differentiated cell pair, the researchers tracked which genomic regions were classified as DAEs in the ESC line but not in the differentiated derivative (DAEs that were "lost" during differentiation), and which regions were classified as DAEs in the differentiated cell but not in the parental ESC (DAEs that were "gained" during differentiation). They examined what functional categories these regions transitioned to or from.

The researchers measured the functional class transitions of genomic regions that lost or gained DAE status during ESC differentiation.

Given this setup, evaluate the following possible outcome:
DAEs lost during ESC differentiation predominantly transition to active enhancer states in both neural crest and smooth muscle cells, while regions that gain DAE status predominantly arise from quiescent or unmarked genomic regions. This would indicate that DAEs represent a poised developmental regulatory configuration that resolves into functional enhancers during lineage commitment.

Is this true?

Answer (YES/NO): NO